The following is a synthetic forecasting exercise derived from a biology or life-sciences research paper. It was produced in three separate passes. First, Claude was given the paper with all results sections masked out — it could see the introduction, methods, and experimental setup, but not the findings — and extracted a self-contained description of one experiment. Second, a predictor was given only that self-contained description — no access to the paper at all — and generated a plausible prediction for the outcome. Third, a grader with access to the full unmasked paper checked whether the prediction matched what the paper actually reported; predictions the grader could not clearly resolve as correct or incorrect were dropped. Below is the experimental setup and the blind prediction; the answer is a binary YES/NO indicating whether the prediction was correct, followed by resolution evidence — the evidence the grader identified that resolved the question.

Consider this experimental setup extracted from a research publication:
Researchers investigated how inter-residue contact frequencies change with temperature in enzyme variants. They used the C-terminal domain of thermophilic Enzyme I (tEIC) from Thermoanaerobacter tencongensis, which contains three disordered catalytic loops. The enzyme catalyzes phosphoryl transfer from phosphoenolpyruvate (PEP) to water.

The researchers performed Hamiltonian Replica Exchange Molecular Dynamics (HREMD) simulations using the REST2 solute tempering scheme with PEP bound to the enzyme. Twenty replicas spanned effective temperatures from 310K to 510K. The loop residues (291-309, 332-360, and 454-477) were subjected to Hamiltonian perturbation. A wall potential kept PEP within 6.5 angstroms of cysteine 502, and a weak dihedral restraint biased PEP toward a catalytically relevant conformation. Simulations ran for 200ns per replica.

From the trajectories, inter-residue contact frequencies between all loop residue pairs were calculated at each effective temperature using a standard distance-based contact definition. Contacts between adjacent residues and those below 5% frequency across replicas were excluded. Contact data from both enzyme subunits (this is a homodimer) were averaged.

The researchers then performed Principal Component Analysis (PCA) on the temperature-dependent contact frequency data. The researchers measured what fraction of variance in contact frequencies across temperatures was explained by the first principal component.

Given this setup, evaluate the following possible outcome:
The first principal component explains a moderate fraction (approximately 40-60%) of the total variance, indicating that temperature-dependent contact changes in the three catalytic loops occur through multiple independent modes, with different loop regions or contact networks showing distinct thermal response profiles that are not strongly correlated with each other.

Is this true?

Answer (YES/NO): NO